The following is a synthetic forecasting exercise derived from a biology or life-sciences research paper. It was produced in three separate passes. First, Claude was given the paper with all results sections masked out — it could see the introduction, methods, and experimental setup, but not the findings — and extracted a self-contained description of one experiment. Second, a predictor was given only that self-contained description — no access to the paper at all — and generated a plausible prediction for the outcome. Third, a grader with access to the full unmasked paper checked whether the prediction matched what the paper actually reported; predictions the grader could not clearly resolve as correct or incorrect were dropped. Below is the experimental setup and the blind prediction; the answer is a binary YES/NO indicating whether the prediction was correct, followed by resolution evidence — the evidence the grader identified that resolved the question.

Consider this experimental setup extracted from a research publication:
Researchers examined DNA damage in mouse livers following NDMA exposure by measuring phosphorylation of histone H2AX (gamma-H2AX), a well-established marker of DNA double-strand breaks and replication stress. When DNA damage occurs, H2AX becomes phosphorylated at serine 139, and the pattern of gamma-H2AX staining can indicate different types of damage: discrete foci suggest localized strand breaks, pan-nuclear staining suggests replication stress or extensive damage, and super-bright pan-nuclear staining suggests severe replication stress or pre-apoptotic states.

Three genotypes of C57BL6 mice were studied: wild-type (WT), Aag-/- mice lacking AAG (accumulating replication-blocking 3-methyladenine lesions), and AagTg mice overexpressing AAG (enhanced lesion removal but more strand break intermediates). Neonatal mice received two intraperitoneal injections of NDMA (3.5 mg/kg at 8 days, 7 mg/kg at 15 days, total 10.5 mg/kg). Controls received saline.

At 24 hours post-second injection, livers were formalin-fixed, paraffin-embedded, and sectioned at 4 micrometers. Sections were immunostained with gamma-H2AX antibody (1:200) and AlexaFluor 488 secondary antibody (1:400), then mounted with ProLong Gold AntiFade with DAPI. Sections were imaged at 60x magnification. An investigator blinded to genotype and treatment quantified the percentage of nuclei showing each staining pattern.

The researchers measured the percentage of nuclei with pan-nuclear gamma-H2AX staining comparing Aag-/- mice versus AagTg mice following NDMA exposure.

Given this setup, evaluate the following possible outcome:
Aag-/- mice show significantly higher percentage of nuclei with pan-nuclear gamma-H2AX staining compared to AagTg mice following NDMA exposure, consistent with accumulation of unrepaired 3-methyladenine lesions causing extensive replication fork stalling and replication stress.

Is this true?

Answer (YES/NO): NO